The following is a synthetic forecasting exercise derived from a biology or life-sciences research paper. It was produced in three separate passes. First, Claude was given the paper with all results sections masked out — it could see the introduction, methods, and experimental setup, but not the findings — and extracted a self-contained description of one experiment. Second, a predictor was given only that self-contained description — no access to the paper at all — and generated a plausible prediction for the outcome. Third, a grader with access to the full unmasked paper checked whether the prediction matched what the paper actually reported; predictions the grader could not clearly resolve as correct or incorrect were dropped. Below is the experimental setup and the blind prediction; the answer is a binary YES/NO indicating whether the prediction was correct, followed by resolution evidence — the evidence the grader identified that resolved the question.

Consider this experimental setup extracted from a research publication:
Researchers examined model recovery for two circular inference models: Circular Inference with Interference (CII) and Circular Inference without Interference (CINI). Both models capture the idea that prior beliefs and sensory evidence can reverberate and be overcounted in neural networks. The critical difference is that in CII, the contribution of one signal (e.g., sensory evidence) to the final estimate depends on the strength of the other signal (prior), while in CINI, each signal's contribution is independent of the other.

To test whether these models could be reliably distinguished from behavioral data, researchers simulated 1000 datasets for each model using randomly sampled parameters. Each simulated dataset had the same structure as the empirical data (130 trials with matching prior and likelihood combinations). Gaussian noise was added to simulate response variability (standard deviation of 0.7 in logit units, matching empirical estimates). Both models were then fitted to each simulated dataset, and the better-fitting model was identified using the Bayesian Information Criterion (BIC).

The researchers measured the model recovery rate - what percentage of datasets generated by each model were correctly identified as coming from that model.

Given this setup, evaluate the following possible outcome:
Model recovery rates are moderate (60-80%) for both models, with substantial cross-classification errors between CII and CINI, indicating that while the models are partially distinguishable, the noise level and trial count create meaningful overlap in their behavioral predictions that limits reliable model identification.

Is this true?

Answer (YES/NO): NO